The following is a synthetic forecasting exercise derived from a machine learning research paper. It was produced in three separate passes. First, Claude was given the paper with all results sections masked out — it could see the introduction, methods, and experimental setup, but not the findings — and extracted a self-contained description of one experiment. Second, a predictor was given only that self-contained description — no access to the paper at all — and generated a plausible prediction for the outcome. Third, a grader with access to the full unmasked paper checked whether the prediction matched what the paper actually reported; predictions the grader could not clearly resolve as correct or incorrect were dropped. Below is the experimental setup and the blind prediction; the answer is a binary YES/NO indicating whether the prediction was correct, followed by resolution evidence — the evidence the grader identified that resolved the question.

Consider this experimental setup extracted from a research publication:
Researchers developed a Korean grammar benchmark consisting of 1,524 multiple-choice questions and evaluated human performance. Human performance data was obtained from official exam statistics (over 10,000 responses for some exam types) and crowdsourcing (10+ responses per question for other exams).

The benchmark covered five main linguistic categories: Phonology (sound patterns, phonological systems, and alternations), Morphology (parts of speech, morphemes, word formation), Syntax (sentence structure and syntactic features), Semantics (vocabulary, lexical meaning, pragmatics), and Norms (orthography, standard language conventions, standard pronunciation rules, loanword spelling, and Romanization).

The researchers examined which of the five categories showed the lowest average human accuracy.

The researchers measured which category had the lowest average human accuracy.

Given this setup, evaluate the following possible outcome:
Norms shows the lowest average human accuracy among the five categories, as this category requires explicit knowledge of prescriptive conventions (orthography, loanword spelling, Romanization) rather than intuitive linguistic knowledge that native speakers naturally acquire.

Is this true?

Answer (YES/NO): YES